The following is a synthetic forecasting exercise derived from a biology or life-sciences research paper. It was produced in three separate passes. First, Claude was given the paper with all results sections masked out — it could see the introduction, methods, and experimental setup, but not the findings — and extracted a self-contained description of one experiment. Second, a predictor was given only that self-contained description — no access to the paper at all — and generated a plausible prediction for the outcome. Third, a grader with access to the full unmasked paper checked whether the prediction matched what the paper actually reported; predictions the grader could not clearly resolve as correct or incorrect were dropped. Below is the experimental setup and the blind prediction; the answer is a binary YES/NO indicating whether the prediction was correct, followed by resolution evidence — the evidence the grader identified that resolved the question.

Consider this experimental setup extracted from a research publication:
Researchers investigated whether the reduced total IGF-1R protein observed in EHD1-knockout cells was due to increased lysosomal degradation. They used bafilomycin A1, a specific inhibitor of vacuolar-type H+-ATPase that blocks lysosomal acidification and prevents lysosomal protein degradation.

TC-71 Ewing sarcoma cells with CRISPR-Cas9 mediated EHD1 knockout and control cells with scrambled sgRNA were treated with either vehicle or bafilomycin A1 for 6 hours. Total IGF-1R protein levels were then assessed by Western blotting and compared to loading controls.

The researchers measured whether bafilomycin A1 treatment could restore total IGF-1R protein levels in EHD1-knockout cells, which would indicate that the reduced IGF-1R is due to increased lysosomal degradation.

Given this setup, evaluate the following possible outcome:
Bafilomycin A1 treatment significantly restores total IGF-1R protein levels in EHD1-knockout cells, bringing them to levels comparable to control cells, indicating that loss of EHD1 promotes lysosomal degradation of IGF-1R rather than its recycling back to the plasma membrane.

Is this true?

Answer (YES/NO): YES